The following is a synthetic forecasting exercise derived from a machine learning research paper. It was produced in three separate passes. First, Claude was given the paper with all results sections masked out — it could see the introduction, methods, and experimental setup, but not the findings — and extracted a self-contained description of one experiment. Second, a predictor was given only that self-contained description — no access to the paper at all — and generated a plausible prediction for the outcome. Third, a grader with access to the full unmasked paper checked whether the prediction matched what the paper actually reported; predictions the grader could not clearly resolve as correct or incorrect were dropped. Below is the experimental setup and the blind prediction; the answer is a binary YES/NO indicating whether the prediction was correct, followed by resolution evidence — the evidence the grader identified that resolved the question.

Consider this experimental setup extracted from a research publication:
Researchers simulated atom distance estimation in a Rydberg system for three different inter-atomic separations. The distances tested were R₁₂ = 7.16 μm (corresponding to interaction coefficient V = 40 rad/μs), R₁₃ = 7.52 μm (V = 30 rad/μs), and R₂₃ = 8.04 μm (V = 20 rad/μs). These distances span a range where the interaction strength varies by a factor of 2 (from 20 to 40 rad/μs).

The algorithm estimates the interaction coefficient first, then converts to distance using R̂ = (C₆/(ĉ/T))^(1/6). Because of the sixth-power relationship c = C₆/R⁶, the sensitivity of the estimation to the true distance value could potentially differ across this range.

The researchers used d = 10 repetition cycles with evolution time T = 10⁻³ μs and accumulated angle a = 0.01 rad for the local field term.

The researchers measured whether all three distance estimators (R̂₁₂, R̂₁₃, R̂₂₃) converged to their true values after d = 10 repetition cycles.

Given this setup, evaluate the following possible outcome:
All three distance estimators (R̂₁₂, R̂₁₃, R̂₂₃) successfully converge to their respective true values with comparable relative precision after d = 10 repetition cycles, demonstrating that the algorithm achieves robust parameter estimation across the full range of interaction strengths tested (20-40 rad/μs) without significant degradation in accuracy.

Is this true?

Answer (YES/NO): YES